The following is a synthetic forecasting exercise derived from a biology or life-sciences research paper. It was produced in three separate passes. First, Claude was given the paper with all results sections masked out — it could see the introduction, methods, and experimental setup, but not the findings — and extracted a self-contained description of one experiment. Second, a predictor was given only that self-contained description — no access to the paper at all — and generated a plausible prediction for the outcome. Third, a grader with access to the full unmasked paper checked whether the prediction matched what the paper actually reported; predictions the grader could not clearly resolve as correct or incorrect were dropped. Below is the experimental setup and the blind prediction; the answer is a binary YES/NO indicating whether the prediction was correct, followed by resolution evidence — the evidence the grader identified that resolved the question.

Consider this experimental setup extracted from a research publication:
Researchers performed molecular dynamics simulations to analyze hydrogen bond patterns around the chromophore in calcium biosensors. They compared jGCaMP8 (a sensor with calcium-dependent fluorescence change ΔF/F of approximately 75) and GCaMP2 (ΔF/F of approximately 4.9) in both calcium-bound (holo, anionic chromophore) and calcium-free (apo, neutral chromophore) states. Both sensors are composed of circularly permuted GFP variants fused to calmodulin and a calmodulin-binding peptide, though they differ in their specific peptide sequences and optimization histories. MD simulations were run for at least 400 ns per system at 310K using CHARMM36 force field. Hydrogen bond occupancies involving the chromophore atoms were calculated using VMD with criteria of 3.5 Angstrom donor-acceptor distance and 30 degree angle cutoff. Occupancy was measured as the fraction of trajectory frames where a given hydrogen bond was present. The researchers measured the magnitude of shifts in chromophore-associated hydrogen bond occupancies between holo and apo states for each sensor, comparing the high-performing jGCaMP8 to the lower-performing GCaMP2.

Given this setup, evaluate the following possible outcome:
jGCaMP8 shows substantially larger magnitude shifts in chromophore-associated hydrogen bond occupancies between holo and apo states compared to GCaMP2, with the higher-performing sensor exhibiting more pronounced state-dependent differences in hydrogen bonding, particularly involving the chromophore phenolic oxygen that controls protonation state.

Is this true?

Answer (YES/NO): NO